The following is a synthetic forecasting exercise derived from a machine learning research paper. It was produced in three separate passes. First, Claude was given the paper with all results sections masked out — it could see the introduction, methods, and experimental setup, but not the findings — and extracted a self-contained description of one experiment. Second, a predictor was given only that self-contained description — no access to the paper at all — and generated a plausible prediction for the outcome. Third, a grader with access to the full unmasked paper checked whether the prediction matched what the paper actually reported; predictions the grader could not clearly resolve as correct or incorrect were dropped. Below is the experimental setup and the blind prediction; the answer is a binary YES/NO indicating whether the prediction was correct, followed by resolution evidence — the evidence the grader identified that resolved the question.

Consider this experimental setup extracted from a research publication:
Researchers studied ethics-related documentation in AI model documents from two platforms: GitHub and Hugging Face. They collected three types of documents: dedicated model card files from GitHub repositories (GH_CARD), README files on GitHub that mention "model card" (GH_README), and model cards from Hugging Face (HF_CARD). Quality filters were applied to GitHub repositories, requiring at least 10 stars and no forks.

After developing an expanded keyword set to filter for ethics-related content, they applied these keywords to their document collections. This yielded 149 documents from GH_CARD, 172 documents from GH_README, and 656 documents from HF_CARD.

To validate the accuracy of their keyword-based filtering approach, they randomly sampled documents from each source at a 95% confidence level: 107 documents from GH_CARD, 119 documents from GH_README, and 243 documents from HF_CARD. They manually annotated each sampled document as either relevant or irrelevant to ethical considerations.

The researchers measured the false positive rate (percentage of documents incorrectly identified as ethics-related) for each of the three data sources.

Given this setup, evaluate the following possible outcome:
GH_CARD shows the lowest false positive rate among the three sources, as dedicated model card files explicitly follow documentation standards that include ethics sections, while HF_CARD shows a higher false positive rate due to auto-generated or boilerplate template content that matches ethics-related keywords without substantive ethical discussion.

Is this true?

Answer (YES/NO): YES